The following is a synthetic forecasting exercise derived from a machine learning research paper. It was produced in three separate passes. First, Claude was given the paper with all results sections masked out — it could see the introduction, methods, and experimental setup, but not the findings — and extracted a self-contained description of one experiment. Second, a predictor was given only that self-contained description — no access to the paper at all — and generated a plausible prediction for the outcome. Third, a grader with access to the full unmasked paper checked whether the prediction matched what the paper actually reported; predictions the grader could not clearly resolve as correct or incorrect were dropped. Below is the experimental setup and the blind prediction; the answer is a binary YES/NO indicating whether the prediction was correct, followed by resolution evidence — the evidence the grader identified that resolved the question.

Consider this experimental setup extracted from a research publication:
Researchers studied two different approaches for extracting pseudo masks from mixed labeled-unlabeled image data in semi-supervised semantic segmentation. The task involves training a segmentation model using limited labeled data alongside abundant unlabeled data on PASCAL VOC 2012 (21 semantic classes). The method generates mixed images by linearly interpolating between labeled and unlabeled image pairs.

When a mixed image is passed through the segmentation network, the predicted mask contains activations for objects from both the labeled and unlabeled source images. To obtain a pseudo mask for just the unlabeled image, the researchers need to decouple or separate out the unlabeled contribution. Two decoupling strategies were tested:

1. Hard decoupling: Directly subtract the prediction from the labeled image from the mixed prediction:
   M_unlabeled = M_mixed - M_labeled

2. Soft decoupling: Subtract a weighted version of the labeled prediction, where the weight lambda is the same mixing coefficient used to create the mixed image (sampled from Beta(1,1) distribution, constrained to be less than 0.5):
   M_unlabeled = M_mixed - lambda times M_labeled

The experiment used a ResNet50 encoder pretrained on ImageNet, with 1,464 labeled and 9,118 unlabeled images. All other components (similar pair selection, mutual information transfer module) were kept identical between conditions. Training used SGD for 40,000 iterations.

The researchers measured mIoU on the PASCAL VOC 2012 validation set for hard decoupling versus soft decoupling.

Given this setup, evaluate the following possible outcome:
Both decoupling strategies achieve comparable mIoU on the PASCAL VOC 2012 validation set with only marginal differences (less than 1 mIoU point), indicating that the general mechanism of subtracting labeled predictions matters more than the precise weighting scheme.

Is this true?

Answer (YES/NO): NO